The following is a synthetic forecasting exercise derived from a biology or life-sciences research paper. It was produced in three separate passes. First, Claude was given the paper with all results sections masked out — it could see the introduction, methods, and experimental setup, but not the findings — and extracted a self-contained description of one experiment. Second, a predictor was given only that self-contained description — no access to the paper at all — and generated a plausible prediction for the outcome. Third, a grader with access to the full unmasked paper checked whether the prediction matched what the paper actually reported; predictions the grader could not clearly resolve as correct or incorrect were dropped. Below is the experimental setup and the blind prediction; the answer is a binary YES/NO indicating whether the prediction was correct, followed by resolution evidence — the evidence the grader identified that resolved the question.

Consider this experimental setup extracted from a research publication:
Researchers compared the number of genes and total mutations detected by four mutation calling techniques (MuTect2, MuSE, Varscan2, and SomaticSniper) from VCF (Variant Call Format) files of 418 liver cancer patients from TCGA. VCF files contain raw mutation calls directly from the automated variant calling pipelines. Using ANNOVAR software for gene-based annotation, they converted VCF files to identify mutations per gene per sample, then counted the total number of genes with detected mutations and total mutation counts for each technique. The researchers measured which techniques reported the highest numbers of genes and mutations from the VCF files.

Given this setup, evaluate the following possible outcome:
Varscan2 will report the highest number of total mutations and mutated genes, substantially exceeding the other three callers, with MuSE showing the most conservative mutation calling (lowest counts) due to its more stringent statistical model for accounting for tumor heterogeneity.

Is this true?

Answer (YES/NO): NO